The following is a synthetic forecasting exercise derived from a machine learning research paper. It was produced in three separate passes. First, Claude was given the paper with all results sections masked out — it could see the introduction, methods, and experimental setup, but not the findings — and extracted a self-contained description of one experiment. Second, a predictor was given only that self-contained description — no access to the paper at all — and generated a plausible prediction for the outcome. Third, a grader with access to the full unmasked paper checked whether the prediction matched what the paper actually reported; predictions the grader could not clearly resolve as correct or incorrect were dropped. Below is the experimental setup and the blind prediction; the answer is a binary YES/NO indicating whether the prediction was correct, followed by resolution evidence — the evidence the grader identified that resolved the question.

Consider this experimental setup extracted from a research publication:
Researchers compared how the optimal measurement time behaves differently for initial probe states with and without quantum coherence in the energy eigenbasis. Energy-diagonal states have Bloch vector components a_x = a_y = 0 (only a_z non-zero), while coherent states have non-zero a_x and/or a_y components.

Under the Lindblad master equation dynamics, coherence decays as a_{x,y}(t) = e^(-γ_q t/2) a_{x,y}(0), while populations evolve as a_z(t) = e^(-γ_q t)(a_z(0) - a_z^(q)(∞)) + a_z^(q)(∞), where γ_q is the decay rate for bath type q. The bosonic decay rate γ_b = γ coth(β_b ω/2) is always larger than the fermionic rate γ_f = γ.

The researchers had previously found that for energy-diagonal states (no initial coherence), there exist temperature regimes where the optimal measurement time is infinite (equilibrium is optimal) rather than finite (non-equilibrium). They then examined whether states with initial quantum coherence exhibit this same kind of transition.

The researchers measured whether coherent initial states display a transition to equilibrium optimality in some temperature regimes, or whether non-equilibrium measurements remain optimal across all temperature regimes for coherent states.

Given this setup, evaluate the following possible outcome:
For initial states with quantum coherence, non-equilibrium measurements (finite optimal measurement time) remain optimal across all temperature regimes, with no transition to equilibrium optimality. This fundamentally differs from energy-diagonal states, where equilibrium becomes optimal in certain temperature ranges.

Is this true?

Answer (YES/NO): YES